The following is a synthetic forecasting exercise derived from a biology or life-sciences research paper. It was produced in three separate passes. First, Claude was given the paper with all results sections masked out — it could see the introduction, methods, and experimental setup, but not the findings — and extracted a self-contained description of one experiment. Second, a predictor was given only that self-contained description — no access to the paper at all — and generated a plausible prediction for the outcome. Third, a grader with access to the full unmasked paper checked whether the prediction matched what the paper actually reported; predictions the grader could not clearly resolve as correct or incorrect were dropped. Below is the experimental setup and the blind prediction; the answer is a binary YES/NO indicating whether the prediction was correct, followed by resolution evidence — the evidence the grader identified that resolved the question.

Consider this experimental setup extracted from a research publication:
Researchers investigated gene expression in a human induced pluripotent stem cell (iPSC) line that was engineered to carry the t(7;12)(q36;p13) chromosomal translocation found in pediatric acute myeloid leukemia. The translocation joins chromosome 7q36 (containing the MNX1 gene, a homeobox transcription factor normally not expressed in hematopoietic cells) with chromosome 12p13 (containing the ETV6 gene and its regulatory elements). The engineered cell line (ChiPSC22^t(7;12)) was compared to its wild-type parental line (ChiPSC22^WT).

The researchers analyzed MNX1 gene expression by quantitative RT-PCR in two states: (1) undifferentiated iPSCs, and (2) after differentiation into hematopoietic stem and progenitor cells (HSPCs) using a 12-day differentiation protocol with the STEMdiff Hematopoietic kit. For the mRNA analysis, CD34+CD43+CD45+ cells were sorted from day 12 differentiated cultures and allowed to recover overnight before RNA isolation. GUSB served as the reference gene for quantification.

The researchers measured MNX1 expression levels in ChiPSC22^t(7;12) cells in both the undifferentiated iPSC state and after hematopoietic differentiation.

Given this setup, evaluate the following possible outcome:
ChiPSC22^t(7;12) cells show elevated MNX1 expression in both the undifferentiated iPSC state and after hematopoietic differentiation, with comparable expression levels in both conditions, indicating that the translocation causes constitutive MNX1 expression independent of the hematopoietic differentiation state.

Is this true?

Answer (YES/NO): NO